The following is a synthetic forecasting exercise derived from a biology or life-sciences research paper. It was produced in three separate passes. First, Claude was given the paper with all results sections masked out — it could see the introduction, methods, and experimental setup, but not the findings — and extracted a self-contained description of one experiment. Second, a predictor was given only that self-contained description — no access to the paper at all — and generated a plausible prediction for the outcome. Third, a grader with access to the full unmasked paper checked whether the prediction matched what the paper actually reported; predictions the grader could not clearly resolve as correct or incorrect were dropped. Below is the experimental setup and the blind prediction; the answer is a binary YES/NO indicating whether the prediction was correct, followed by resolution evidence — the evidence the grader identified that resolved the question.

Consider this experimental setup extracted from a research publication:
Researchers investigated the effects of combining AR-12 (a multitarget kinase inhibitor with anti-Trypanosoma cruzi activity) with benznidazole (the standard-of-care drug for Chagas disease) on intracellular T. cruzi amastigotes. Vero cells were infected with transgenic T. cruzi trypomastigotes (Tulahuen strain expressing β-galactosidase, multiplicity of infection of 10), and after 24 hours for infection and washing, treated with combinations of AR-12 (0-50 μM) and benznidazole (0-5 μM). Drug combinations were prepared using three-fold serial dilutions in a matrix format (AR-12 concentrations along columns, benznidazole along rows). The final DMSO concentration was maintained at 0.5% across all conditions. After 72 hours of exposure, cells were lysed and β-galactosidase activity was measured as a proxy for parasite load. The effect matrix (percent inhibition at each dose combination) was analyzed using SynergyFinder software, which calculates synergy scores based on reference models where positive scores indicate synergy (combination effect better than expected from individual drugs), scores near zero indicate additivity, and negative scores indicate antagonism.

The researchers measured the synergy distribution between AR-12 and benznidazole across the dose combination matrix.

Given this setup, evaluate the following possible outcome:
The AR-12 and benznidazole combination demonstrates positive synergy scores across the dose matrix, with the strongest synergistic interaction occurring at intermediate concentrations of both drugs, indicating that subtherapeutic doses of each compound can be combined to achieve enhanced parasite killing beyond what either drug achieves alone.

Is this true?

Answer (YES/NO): NO